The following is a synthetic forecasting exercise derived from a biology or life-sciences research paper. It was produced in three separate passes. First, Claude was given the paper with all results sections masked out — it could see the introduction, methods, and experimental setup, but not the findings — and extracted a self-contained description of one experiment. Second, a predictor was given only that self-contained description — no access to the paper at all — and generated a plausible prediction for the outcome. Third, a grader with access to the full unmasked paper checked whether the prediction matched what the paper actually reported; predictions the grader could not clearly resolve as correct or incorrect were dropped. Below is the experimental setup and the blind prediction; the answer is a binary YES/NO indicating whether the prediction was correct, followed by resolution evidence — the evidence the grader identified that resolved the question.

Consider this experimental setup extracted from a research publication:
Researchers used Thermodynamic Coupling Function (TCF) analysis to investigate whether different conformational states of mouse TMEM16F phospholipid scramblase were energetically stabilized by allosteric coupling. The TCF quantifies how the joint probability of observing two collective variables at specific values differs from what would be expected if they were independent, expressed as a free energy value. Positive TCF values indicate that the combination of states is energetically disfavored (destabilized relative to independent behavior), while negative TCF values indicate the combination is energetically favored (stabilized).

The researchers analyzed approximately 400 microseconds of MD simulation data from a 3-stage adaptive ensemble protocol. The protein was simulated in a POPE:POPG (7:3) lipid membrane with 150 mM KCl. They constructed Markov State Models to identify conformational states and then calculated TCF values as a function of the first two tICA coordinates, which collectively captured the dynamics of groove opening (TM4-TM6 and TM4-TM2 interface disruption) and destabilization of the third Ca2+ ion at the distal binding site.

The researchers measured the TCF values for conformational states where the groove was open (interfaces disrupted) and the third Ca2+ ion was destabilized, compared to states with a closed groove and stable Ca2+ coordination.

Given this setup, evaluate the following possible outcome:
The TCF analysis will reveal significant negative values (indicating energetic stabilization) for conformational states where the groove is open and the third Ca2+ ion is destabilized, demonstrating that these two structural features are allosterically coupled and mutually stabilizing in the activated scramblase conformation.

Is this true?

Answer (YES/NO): YES